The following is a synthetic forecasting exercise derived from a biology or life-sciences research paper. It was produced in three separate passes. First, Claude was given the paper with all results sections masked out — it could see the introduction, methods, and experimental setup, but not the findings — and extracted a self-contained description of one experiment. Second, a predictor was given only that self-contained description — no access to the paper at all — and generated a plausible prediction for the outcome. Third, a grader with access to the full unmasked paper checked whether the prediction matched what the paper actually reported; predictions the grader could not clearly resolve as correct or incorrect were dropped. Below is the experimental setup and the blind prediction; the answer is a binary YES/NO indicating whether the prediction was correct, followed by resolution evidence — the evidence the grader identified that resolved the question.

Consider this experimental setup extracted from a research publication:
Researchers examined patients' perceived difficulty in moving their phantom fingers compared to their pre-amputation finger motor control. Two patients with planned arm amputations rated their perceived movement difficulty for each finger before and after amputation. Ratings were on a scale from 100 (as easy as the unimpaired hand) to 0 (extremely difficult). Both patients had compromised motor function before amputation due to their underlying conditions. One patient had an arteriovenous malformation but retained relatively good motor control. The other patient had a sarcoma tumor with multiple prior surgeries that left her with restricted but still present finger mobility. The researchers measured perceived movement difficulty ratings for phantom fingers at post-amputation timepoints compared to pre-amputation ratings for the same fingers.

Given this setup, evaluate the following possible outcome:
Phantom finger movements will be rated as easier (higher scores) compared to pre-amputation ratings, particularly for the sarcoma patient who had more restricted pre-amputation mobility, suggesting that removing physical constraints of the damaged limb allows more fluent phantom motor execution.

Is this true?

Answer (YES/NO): YES